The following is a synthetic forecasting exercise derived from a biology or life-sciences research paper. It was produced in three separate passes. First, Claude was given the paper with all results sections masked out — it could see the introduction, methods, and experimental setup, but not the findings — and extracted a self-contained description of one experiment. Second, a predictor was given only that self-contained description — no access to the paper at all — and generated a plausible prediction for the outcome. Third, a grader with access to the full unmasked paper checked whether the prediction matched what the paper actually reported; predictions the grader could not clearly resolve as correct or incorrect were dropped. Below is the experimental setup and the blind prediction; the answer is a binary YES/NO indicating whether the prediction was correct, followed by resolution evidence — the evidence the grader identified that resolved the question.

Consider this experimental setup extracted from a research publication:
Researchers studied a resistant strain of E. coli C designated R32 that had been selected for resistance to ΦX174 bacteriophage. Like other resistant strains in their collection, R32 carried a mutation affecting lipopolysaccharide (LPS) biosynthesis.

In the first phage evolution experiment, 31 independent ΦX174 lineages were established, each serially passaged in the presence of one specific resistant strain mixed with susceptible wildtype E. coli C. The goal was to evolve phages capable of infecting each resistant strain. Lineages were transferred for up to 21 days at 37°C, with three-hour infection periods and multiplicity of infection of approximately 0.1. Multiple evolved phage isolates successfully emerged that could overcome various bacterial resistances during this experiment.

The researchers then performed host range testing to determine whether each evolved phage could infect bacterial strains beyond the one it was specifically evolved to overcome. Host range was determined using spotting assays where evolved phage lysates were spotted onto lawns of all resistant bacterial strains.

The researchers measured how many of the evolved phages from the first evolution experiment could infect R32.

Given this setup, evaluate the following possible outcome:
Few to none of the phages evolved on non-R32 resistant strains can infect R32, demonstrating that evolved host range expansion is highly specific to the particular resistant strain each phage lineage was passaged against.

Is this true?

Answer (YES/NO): YES